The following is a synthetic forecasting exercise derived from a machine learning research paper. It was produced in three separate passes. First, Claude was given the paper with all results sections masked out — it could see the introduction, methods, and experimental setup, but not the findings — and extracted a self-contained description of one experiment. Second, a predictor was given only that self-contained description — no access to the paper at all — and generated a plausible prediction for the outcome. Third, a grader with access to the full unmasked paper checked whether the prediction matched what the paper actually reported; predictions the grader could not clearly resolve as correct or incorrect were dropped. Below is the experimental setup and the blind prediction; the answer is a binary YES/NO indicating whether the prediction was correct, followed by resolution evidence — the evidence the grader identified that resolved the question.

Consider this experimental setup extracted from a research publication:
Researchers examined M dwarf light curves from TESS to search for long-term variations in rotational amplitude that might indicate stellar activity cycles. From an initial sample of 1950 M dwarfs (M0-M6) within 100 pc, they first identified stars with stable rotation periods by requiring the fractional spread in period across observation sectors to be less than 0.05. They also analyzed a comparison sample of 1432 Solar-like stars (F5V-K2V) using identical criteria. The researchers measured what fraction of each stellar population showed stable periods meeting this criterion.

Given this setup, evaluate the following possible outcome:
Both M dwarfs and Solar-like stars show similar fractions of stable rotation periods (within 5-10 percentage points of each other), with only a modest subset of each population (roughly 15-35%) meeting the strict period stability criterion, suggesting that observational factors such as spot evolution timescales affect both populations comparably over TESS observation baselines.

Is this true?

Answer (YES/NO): NO